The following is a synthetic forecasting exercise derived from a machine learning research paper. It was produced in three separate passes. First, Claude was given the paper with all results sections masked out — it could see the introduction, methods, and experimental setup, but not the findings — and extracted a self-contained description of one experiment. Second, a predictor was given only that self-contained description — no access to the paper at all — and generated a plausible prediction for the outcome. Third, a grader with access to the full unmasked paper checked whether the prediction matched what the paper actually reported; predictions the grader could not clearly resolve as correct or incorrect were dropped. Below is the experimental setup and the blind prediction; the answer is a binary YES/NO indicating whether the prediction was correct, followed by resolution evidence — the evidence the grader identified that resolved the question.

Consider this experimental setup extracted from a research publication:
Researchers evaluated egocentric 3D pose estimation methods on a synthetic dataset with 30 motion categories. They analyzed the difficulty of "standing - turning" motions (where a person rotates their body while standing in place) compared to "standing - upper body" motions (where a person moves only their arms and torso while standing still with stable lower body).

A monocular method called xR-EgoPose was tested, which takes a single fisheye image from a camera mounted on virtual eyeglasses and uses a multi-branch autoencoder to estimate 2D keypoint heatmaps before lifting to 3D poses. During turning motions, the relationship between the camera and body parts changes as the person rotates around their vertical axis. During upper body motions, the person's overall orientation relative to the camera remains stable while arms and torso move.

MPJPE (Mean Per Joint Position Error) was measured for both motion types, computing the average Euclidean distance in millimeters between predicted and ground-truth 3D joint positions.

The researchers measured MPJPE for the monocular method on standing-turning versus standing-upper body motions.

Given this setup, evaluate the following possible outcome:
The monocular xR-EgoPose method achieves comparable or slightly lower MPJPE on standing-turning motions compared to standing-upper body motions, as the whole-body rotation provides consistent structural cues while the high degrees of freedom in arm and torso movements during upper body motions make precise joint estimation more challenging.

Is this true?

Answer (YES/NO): NO